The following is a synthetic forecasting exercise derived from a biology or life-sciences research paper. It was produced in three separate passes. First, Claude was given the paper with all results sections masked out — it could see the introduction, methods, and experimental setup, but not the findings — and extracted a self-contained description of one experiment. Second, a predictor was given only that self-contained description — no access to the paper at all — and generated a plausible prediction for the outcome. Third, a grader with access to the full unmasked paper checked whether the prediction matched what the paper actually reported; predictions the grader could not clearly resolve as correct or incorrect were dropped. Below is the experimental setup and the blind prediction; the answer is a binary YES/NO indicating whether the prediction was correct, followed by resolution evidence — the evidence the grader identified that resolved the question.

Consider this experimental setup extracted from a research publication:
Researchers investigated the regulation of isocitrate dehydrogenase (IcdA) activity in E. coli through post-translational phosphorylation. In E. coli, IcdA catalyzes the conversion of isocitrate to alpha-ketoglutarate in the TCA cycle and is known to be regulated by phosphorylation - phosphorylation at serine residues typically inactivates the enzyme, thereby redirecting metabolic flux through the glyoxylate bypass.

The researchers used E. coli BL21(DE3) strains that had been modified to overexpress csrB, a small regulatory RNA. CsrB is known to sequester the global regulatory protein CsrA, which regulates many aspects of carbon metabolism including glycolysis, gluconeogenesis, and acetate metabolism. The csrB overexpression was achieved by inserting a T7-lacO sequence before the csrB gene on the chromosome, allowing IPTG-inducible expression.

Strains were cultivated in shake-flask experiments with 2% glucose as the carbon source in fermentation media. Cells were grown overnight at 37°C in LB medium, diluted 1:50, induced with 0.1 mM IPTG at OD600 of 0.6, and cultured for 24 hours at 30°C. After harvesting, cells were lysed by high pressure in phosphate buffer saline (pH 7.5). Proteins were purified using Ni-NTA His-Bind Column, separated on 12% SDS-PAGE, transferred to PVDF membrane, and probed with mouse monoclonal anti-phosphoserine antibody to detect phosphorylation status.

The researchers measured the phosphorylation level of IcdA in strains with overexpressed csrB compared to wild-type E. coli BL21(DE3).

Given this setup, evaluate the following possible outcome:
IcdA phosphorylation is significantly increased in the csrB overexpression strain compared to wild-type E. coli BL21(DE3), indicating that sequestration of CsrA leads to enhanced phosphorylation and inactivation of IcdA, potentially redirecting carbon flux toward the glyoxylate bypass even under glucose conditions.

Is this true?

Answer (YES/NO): YES